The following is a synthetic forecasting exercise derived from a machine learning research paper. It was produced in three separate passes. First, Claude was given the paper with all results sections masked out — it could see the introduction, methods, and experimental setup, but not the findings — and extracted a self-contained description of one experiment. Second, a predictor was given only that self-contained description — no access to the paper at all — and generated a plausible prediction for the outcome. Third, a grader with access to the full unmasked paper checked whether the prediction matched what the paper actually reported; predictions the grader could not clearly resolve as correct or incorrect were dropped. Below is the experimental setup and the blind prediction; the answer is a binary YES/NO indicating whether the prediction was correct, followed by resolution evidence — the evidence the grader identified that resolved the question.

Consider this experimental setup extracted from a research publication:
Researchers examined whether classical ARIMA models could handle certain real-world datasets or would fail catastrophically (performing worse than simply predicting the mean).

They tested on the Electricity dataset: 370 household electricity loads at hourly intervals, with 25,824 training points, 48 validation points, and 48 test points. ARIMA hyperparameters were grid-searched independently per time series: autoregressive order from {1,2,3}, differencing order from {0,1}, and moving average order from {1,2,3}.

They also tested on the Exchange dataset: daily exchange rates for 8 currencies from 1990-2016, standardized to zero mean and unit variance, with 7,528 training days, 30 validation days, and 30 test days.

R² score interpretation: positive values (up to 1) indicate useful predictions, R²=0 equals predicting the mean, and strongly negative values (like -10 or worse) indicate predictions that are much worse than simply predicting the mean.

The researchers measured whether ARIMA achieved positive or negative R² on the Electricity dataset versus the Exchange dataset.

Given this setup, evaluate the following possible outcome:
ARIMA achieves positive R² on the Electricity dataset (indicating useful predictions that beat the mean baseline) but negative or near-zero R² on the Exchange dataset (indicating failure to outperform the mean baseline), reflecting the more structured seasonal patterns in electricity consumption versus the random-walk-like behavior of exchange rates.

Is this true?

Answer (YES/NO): NO